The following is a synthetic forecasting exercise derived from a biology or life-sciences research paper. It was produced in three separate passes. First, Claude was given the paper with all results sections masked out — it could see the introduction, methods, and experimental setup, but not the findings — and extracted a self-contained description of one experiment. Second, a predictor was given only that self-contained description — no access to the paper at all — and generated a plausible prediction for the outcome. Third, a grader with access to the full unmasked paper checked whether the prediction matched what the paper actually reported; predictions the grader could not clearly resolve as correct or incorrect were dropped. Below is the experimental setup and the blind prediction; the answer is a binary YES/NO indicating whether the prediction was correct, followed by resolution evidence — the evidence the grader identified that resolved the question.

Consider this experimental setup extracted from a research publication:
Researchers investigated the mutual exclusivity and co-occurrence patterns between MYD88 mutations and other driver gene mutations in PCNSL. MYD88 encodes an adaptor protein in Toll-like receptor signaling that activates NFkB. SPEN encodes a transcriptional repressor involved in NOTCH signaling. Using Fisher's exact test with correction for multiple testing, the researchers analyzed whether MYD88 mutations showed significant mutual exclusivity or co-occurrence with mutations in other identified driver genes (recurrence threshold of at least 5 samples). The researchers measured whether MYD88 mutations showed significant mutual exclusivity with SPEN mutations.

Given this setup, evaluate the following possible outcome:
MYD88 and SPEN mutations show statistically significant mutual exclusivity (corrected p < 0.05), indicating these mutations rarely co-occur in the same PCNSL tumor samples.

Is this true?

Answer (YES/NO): YES